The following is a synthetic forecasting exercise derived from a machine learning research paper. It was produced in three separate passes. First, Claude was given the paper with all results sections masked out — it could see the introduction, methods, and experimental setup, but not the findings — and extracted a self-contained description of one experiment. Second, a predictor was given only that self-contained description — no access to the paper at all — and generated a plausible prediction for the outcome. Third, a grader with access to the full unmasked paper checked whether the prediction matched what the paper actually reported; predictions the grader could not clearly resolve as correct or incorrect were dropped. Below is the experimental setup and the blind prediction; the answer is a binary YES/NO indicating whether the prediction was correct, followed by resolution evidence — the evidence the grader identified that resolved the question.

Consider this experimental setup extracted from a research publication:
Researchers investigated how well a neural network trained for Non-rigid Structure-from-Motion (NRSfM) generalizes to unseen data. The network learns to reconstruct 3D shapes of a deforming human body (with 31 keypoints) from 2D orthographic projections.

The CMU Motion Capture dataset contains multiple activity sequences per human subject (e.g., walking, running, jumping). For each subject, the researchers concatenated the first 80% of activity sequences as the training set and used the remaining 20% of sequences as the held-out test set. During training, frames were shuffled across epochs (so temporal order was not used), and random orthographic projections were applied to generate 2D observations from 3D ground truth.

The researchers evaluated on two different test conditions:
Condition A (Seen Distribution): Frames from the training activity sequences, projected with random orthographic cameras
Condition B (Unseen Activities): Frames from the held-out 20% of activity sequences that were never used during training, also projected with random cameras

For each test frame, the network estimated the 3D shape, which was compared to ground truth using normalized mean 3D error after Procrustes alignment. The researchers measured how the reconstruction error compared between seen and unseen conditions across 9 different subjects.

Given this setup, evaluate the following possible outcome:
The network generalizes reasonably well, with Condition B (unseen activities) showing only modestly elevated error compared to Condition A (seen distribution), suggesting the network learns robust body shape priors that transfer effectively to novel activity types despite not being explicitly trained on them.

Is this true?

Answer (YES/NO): NO